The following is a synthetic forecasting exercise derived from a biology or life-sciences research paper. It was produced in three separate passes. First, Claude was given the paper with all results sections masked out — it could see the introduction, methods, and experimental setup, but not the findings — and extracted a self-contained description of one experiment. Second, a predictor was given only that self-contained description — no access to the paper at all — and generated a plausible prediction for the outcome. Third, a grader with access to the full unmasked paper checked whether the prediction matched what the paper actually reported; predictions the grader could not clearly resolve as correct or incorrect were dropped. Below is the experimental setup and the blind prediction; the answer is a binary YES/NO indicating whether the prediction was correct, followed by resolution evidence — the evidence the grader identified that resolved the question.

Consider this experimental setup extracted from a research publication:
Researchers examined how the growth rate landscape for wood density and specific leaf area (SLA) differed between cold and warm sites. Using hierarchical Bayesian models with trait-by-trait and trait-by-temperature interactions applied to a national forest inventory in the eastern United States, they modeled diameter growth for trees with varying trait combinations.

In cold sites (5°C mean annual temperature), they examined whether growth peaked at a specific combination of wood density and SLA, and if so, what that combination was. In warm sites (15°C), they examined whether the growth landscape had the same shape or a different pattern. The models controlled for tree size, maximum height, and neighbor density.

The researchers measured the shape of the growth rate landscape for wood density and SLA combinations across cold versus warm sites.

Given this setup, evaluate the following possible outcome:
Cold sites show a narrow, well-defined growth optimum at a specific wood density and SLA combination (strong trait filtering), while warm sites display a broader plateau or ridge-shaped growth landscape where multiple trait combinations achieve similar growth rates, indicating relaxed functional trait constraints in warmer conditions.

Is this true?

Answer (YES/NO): YES